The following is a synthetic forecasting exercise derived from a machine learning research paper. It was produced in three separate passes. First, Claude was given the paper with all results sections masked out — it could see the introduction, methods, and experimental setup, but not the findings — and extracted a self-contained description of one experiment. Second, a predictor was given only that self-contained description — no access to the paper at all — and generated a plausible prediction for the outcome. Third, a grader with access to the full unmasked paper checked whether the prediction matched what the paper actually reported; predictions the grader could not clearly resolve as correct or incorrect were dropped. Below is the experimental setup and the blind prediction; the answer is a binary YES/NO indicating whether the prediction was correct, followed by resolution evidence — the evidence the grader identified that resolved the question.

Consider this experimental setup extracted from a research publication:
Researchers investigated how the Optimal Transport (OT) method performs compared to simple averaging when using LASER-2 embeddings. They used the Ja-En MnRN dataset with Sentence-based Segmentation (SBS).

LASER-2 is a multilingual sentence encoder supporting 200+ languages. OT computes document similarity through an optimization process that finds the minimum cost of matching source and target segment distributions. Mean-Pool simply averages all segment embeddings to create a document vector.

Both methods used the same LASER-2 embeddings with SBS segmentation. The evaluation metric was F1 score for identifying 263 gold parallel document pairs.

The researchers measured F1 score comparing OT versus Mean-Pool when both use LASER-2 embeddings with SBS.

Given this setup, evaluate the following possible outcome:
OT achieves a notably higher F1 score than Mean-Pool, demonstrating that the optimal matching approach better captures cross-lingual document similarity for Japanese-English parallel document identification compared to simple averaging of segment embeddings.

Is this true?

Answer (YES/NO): NO